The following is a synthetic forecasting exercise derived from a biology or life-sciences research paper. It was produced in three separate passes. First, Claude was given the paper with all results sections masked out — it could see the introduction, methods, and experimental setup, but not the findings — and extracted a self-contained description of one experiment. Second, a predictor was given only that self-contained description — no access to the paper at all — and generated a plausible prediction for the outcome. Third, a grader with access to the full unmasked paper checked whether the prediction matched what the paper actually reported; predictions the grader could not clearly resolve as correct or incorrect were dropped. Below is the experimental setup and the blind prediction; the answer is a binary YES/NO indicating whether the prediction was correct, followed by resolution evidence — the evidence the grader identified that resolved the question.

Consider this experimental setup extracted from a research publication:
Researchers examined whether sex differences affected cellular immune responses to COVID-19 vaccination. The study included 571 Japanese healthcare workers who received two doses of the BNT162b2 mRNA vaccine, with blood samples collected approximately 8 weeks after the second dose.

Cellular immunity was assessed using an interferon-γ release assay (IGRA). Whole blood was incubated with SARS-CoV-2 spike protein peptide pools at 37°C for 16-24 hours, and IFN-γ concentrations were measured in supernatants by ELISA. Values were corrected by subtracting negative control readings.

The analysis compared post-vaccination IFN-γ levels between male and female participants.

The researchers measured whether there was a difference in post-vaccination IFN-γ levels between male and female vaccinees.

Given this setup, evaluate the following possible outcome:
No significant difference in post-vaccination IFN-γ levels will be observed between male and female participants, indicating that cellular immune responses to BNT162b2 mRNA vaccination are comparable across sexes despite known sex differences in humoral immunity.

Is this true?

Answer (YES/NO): YES